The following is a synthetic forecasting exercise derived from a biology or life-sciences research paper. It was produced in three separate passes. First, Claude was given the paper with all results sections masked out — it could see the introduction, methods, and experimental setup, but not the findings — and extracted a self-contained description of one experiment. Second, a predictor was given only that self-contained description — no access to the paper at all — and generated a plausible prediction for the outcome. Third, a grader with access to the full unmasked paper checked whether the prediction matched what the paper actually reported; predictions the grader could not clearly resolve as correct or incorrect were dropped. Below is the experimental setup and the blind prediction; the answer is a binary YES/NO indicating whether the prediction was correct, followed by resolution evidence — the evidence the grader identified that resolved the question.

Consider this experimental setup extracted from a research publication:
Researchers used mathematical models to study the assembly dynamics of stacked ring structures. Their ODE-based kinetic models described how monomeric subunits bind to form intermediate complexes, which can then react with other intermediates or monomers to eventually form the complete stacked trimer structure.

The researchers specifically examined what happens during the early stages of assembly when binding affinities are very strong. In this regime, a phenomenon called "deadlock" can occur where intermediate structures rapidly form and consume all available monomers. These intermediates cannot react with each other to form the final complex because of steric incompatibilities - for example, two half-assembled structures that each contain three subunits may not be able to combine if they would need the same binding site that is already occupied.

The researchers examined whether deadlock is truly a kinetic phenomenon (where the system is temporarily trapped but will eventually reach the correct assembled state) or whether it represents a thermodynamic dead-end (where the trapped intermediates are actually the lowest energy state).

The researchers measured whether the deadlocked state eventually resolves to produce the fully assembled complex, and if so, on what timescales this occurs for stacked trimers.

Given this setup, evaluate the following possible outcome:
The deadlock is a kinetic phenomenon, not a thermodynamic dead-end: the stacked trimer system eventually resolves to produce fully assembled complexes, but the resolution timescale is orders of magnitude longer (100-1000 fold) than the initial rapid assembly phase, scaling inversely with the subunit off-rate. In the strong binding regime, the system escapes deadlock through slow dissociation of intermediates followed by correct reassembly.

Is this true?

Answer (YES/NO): YES